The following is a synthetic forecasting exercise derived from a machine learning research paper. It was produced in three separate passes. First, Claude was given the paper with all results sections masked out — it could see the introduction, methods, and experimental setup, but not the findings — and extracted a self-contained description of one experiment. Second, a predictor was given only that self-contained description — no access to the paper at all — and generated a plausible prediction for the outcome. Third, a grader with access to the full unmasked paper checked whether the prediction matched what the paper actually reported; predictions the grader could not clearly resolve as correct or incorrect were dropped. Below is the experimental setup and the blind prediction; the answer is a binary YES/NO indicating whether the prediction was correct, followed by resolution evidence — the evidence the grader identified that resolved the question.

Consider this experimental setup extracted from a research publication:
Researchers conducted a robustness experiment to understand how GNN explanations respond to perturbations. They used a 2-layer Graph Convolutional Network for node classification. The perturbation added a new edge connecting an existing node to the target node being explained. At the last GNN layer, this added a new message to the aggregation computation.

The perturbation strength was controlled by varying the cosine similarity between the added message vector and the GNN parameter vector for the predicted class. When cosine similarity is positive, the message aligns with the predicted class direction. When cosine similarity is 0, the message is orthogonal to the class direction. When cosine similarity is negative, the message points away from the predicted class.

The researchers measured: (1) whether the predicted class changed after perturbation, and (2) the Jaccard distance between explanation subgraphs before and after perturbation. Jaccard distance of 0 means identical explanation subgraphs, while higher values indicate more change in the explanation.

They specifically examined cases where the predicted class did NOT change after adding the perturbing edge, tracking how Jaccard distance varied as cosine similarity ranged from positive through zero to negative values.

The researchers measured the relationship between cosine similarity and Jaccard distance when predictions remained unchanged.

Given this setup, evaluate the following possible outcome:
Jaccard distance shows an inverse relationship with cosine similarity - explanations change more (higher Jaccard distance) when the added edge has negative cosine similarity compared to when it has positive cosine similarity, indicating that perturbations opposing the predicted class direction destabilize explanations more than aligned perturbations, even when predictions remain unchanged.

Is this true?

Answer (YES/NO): NO